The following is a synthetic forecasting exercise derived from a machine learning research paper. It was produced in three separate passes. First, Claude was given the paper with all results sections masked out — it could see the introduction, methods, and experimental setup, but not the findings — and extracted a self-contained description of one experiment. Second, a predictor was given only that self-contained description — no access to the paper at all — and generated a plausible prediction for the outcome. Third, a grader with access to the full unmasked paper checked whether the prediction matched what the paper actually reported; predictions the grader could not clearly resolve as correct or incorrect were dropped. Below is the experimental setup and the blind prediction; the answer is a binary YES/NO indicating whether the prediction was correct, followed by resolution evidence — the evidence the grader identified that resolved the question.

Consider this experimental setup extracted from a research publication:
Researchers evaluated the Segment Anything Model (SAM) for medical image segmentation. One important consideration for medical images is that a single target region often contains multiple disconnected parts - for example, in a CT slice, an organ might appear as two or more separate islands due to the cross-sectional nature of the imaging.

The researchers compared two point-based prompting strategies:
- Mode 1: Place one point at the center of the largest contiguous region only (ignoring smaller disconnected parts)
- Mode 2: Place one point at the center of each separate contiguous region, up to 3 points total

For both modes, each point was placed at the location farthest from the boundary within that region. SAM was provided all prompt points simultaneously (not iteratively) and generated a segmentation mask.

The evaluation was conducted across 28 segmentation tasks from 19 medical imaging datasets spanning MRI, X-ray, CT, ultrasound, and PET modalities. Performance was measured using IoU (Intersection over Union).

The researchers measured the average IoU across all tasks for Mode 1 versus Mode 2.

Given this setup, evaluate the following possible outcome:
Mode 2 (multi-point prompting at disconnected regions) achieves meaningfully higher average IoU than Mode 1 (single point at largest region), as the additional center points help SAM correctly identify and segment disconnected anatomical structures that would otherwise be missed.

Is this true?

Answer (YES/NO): YES